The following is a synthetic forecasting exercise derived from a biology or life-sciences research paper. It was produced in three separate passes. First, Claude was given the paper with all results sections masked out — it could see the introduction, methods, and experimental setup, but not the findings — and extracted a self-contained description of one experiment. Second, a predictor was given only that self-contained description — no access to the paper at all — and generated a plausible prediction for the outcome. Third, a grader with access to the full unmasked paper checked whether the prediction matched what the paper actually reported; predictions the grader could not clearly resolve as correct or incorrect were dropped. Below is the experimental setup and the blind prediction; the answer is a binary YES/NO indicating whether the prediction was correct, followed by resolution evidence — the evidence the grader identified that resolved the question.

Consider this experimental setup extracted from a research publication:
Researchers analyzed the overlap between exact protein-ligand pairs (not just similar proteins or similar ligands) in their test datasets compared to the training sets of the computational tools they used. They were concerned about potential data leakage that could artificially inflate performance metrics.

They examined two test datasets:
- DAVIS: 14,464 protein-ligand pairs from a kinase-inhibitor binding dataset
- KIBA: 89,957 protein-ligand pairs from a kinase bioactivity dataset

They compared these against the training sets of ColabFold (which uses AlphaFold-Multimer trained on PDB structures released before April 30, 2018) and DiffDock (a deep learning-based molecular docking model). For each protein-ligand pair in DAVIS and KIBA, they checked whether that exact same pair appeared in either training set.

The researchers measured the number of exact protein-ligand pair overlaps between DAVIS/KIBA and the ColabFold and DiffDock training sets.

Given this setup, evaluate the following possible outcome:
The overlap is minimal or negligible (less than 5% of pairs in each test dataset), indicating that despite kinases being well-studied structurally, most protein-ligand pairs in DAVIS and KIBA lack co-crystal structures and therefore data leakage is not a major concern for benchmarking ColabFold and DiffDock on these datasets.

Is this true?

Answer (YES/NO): YES